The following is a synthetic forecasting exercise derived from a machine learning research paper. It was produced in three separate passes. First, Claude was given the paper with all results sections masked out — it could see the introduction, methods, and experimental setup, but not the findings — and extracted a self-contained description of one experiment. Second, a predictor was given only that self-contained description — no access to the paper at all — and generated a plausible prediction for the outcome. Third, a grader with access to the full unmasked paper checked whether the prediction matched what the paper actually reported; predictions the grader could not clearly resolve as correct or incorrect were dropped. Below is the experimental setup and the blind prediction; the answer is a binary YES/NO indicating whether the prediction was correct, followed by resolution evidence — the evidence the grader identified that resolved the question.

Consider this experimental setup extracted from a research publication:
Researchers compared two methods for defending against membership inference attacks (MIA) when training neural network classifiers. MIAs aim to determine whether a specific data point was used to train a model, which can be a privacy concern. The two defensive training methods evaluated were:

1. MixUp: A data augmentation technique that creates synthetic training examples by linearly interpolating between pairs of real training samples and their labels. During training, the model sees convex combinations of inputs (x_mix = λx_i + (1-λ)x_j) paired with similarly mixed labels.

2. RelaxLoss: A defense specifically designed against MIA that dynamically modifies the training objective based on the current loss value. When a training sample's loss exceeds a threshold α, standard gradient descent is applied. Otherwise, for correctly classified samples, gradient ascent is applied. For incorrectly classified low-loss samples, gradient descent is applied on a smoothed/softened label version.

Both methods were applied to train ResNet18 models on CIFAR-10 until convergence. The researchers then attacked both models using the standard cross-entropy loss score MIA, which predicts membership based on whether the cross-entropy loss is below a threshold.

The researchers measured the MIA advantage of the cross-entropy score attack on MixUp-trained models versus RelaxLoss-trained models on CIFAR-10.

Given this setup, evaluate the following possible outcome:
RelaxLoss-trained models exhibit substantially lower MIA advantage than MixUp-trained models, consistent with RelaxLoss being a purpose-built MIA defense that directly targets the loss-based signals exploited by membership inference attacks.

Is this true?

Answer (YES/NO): YES